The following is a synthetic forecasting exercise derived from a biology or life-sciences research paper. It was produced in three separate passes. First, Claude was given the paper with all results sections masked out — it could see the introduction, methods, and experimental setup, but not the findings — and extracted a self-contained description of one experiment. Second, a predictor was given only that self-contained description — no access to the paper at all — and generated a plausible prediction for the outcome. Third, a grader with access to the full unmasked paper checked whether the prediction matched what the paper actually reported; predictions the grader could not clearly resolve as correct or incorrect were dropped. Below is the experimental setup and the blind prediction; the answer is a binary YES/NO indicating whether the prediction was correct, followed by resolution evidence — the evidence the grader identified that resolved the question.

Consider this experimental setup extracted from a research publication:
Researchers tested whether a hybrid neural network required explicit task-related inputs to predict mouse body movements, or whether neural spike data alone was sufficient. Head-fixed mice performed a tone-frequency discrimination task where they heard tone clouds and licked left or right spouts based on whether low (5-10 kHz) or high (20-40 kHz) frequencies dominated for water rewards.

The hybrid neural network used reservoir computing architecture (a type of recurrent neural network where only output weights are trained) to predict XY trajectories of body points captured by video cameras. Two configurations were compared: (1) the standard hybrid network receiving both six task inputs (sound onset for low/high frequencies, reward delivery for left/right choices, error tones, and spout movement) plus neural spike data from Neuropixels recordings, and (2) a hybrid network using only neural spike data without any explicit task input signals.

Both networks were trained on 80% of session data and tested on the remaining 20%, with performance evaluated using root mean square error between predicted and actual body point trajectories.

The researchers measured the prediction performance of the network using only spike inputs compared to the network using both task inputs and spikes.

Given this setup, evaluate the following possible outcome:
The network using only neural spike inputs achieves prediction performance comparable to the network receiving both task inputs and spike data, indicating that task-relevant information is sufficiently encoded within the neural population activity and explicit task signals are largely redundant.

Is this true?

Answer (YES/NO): NO